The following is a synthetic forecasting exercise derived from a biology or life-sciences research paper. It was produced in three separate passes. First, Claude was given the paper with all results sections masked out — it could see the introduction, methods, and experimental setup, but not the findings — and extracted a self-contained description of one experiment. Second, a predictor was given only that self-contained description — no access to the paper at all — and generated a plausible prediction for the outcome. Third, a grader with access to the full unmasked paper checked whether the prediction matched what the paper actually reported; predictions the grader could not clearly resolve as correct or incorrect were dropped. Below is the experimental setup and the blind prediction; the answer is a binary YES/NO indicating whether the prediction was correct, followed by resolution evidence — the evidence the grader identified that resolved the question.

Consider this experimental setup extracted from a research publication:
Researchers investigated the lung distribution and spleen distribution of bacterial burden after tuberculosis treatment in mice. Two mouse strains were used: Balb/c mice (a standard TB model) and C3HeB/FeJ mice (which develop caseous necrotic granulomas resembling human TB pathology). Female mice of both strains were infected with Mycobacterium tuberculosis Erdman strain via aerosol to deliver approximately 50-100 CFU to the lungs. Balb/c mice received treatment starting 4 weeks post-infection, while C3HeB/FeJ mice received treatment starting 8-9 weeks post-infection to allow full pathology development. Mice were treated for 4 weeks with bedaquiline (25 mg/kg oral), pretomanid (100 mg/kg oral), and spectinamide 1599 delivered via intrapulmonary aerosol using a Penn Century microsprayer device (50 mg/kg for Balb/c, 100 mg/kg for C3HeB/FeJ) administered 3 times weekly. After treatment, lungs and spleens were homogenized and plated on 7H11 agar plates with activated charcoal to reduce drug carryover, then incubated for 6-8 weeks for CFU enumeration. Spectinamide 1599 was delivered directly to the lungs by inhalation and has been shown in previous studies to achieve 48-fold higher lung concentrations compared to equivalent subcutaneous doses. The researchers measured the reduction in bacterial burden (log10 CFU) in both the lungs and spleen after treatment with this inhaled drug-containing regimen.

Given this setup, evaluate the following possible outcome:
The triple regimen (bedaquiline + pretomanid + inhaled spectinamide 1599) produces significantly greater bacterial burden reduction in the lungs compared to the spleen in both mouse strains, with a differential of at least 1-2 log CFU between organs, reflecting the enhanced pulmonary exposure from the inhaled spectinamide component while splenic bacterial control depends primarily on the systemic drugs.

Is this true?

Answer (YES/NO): NO